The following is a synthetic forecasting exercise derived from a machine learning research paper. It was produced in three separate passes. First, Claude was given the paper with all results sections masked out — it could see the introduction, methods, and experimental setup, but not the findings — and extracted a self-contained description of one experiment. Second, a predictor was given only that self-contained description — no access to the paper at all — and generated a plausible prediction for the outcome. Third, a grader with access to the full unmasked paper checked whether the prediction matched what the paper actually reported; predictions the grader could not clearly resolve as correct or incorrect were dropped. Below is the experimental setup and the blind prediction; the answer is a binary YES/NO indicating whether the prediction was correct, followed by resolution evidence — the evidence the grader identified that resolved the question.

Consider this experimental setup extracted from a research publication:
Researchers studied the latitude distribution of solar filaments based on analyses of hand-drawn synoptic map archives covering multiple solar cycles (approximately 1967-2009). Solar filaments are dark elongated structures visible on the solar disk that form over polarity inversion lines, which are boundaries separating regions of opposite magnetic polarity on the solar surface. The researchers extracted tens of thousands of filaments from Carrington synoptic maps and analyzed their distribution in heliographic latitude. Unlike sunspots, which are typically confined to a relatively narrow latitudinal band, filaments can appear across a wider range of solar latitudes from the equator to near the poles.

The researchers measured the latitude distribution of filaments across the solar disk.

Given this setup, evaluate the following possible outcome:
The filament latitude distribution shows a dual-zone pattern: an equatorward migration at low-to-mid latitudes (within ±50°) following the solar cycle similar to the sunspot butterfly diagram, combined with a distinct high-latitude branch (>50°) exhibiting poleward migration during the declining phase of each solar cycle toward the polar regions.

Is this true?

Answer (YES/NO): NO